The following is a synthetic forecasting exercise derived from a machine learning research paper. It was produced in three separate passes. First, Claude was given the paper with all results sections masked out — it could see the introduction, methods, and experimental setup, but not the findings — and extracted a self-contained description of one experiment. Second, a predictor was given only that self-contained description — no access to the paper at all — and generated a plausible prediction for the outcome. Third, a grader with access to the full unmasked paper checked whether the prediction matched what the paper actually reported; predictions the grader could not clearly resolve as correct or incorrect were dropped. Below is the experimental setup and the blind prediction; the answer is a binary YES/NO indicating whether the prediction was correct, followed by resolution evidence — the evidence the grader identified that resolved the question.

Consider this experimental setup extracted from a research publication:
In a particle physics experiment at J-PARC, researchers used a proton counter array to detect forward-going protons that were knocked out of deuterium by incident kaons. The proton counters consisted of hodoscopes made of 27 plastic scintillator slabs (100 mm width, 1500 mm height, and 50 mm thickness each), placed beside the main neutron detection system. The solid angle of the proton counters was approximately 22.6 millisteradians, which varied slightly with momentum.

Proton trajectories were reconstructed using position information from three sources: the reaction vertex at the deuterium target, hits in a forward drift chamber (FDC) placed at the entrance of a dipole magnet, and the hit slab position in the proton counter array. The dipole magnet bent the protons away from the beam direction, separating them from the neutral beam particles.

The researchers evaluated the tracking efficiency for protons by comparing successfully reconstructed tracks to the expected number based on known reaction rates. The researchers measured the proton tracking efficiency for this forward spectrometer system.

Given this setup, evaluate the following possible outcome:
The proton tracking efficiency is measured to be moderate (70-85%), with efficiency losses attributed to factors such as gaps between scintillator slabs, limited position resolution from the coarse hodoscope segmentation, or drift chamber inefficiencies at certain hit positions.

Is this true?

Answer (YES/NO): NO